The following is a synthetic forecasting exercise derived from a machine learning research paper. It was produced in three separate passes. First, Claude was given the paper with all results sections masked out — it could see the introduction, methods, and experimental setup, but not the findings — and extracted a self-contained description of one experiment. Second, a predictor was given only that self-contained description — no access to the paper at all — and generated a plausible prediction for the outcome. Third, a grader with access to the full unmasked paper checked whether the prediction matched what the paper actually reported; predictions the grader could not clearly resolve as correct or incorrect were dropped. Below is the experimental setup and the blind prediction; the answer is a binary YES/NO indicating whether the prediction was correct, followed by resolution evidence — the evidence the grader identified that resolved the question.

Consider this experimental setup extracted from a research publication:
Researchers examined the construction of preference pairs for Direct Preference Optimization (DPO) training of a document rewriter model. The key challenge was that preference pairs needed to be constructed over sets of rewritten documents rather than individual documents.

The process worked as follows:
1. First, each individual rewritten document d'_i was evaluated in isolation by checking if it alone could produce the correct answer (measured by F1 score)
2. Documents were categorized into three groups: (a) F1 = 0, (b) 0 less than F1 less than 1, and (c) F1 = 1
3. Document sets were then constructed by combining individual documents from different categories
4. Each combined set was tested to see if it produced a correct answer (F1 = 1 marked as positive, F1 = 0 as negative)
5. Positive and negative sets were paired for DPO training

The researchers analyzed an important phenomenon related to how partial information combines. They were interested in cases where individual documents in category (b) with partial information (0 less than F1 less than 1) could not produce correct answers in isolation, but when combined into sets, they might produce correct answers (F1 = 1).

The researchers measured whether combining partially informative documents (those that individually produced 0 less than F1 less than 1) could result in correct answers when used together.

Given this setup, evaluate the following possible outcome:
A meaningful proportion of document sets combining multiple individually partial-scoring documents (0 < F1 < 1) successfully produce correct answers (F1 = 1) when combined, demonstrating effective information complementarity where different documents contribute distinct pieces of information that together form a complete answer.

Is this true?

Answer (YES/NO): YES